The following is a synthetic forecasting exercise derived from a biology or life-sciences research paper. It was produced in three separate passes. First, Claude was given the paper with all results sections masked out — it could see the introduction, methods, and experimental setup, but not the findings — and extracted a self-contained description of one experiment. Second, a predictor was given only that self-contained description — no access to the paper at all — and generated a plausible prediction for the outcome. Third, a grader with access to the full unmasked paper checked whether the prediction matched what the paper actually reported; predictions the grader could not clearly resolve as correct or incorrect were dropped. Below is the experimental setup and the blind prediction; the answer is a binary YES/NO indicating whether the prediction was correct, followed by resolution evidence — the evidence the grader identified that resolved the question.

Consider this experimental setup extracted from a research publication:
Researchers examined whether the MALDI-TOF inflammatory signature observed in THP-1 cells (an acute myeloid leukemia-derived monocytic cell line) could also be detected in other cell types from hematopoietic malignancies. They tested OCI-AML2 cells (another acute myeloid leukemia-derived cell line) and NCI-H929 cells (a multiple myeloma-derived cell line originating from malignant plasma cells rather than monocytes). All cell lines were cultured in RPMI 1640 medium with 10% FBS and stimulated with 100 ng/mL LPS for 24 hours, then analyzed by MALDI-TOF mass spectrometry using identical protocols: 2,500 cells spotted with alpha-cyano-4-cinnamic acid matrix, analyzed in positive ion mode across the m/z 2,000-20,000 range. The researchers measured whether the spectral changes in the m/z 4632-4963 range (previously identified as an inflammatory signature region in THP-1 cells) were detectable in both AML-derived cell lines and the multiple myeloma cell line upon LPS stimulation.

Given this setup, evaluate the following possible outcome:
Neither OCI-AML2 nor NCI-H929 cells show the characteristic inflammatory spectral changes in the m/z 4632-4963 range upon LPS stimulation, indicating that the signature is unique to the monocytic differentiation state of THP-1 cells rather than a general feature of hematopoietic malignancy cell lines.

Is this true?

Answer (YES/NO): NO